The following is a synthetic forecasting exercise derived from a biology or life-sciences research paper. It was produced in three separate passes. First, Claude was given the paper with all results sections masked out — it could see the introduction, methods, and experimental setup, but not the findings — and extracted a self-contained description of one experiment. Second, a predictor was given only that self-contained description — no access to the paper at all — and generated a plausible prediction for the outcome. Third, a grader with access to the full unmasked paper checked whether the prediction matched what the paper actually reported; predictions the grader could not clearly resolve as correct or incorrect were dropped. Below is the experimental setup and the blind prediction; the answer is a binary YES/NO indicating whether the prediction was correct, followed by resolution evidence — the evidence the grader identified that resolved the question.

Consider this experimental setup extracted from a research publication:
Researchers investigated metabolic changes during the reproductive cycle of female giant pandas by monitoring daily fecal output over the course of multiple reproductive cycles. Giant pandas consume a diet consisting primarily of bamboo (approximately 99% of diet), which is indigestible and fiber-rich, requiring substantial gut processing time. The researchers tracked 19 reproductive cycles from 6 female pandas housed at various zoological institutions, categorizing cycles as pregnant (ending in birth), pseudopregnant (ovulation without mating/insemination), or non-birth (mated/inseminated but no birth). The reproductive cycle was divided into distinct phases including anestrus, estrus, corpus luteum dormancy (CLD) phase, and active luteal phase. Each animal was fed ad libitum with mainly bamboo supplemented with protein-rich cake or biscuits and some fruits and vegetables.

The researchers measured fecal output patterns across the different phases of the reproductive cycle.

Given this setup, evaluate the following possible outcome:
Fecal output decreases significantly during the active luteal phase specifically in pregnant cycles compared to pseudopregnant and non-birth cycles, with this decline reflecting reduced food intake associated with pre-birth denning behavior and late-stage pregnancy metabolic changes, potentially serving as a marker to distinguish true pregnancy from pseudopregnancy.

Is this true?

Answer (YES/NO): NO